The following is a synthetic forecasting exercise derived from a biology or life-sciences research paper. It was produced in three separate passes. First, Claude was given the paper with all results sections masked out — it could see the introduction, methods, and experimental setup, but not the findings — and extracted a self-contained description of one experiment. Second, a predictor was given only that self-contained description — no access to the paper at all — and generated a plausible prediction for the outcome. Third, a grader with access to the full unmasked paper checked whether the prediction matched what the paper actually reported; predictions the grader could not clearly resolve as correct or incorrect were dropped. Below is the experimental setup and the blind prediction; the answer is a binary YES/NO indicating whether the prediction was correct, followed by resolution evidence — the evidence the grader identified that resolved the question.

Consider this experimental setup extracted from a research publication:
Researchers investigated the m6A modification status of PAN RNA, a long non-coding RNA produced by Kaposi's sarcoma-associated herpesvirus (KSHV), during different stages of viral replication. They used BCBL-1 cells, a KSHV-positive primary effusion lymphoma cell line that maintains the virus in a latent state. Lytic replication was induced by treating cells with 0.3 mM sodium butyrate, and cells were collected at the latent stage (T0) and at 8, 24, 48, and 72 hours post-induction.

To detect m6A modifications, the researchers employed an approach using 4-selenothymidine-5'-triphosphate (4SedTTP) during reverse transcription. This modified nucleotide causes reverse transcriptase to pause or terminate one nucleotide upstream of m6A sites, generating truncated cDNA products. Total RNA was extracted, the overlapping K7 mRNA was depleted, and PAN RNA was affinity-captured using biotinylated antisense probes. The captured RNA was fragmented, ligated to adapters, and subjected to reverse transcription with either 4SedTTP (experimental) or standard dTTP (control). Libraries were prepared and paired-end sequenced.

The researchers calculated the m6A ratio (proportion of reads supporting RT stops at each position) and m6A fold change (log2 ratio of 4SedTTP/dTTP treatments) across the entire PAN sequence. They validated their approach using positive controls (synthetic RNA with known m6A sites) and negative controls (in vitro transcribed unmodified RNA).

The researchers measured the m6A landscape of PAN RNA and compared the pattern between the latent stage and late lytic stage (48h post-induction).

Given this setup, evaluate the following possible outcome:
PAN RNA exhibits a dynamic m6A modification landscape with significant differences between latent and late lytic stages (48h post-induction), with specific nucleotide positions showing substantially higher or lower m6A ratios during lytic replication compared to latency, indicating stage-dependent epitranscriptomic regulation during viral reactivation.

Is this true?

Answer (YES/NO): YES